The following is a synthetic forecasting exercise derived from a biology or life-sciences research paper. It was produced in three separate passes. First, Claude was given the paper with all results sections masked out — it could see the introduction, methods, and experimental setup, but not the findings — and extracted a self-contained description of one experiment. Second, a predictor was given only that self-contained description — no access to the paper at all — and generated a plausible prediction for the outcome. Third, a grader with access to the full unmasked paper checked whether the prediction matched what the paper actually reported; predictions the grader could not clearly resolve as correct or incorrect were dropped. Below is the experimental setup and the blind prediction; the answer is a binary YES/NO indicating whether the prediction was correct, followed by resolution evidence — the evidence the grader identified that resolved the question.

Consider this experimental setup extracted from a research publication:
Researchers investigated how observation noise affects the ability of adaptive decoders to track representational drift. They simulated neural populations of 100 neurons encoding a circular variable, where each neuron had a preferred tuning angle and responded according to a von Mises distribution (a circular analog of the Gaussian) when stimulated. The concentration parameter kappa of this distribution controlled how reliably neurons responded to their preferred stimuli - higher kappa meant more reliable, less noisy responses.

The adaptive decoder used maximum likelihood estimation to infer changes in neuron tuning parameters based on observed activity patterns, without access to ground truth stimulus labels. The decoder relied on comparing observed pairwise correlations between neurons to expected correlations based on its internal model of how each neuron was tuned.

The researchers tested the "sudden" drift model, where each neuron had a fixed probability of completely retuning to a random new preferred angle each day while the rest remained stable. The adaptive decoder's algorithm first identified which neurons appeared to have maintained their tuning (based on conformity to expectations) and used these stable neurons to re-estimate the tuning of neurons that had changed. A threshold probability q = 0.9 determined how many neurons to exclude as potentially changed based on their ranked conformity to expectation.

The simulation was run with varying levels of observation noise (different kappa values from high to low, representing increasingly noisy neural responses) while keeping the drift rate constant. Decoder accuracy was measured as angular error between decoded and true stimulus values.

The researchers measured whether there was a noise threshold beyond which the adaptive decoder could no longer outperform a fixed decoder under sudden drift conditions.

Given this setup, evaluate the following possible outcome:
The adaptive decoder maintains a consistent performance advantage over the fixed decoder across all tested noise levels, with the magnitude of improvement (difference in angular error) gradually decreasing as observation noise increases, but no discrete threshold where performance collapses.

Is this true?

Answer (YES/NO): NO